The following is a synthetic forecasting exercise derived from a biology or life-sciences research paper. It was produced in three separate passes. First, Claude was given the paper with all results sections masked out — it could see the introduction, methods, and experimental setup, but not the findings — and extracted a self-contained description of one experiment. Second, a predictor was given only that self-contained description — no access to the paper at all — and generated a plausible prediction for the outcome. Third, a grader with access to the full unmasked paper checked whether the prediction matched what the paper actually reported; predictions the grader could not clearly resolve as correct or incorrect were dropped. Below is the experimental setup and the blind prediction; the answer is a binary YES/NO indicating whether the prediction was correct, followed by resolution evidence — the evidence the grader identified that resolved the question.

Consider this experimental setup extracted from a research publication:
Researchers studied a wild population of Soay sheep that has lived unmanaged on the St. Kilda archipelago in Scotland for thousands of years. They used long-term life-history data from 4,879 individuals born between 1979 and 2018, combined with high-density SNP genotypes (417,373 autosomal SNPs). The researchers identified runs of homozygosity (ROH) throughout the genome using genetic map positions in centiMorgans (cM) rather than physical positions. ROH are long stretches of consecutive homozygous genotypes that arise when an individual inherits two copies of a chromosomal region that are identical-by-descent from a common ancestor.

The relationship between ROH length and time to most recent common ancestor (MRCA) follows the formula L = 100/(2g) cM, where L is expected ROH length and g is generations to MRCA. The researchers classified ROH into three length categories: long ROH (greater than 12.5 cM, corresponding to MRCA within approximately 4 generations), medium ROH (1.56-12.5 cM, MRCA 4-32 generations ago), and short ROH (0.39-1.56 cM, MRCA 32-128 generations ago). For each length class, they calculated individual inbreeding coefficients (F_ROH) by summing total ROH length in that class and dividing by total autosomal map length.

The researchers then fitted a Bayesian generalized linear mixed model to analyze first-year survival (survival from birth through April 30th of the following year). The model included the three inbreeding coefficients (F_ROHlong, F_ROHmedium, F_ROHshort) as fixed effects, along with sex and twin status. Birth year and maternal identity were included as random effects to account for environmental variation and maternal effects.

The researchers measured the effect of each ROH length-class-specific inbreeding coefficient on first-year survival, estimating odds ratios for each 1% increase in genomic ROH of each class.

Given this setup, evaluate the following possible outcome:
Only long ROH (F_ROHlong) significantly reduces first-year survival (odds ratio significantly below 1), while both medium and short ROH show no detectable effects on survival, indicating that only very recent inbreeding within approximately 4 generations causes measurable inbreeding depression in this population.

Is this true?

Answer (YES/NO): NO